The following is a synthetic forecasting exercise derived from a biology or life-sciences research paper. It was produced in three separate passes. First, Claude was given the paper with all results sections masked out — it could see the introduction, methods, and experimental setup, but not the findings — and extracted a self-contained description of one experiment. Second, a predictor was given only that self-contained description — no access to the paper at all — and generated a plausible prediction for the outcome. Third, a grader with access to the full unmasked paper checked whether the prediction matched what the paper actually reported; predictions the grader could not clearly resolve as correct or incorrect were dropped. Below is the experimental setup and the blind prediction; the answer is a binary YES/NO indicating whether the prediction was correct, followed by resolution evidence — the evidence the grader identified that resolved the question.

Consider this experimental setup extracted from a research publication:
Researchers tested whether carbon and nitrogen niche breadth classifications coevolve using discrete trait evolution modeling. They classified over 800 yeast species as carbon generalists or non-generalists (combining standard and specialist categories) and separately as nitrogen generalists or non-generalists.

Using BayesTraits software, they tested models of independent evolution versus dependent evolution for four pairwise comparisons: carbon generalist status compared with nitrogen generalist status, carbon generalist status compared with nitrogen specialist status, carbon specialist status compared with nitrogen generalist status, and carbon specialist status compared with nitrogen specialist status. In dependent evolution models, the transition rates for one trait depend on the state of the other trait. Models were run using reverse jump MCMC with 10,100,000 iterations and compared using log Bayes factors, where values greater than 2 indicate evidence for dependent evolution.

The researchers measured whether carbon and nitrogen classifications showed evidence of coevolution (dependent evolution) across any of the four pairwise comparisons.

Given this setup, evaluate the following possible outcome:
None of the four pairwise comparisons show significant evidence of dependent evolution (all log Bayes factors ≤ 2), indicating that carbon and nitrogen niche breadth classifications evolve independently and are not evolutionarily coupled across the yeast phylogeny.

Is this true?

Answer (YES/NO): NO